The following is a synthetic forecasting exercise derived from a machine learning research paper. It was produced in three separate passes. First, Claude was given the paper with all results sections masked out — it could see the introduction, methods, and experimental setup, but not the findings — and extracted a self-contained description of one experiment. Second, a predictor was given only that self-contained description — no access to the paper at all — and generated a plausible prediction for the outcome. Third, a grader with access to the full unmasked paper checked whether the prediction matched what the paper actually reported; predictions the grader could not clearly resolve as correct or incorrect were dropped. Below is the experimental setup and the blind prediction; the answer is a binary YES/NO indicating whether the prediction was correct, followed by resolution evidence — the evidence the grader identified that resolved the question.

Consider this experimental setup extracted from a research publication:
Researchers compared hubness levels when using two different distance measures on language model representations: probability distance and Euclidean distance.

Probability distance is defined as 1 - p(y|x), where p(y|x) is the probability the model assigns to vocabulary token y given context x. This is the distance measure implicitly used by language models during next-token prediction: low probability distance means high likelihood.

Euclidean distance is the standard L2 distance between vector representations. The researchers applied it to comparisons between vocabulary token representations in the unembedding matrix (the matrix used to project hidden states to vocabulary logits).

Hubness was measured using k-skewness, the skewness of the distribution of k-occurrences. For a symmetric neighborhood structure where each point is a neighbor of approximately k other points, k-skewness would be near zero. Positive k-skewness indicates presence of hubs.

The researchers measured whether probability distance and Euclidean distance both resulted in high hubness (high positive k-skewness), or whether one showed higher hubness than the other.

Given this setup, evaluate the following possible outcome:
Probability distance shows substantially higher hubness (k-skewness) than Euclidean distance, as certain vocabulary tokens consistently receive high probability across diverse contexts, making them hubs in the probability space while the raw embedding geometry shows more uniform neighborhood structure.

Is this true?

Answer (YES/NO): NO